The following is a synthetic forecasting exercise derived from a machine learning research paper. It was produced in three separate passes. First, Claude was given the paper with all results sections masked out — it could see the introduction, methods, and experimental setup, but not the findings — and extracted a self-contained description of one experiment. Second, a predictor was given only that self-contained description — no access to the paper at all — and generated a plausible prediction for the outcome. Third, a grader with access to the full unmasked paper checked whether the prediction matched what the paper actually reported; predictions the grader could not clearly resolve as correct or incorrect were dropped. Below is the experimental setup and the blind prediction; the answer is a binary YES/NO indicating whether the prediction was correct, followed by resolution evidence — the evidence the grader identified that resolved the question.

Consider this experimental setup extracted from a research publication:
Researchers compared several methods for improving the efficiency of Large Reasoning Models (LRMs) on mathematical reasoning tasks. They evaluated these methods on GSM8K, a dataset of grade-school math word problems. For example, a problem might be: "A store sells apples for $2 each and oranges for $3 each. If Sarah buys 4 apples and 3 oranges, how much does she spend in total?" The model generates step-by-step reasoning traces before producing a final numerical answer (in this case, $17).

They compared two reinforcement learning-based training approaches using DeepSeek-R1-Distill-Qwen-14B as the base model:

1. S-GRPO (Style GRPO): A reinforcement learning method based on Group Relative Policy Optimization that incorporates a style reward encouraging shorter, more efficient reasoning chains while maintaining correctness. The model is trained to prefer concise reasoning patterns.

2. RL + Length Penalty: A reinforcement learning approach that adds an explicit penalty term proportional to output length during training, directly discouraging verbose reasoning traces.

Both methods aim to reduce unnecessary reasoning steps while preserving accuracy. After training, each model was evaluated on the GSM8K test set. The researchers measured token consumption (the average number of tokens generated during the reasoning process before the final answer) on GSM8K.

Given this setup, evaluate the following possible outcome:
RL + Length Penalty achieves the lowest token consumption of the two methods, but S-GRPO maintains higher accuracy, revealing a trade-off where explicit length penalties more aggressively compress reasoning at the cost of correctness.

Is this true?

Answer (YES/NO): NO